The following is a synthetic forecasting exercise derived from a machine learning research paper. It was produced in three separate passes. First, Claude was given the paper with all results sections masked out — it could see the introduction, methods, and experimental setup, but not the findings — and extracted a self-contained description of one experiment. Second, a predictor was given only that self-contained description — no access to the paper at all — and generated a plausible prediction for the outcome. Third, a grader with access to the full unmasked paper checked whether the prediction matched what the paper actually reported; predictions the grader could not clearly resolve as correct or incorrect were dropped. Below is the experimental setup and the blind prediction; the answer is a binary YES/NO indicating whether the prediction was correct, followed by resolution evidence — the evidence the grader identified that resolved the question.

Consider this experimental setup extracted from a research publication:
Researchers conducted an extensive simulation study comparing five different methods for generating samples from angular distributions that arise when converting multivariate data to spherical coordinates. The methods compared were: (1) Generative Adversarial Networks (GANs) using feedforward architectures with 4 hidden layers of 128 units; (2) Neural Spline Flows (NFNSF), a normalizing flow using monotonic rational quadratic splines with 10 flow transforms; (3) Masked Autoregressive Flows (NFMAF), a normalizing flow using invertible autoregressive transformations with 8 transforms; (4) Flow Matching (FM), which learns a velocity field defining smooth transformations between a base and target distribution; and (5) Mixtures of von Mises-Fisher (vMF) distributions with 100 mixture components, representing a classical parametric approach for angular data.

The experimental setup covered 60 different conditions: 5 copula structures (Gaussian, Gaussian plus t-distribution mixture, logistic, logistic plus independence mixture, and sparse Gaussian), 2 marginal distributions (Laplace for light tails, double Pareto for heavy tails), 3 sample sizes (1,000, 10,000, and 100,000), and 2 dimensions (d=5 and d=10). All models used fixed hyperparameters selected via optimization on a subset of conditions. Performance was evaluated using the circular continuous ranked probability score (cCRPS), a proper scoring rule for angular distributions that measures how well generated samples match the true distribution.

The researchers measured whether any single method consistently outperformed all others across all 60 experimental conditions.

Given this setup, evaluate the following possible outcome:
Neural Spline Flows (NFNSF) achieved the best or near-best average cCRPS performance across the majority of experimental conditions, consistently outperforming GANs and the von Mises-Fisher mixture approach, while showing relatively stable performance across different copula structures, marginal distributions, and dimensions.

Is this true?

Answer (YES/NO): NO